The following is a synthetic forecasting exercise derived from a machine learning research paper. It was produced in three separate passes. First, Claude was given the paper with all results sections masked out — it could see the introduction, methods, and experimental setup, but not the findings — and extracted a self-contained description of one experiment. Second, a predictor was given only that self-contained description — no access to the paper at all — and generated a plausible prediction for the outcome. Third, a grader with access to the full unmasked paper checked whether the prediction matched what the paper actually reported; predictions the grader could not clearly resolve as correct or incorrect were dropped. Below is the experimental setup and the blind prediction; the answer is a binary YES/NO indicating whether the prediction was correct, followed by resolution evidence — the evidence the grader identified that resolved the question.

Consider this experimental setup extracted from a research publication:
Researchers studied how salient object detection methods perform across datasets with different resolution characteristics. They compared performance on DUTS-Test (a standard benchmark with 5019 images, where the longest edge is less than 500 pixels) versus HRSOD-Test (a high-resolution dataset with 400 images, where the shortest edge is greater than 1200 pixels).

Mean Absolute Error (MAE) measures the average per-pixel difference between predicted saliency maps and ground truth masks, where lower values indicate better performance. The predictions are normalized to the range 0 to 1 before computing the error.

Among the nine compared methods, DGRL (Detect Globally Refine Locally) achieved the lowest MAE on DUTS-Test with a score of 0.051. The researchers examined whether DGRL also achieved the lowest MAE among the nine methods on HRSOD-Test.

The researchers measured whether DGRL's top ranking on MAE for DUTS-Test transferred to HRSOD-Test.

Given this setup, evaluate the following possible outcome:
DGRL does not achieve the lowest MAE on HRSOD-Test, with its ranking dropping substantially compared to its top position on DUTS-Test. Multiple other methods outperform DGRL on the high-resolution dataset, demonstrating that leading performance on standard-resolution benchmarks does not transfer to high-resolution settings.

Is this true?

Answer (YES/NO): NO